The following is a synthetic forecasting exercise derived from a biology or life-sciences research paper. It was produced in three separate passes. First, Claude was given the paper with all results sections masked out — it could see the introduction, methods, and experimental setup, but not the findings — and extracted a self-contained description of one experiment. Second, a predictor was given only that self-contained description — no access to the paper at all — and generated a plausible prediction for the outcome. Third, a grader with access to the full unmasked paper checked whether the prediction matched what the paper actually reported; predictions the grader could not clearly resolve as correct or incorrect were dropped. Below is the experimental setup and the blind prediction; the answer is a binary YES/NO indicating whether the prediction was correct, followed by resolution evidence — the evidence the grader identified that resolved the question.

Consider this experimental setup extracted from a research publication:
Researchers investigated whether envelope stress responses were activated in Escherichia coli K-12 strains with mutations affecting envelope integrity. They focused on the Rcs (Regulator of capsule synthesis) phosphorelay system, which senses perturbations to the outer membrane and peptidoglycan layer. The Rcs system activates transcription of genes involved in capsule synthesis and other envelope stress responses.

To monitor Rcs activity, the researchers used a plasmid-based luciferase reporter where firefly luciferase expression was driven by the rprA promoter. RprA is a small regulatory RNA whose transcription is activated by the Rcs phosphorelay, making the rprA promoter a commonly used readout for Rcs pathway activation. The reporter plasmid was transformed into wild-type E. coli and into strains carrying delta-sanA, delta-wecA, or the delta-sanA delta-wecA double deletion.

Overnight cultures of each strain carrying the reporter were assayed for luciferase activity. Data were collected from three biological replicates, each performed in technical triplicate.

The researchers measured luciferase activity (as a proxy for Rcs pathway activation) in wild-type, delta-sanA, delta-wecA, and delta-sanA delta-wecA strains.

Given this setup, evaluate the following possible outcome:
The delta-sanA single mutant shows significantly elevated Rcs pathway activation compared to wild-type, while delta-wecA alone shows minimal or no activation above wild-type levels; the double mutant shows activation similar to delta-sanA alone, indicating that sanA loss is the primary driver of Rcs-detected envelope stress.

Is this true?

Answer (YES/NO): NO